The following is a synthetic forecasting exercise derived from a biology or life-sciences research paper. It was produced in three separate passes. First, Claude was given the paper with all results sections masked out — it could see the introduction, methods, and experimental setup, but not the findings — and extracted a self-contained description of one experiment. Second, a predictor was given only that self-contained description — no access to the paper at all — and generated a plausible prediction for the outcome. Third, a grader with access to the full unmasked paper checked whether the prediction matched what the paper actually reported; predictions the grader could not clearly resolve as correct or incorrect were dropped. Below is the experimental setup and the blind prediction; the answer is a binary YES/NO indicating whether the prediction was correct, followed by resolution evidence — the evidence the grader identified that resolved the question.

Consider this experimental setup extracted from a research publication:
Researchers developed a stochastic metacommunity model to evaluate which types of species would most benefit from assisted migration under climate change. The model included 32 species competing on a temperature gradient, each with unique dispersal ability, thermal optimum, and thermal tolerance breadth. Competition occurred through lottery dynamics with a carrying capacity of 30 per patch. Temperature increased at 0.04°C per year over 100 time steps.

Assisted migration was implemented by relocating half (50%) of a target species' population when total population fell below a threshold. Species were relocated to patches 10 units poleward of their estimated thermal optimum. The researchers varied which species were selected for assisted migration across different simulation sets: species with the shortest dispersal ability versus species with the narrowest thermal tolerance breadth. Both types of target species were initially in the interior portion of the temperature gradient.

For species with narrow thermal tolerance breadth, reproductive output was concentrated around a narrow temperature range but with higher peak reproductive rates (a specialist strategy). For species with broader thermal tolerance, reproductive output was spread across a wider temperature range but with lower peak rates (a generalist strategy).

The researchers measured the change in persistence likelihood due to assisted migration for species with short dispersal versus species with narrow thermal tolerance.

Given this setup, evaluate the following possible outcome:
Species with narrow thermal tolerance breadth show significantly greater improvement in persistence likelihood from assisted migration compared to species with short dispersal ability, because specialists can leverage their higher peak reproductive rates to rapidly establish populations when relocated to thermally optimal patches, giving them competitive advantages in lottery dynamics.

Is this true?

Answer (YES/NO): NO